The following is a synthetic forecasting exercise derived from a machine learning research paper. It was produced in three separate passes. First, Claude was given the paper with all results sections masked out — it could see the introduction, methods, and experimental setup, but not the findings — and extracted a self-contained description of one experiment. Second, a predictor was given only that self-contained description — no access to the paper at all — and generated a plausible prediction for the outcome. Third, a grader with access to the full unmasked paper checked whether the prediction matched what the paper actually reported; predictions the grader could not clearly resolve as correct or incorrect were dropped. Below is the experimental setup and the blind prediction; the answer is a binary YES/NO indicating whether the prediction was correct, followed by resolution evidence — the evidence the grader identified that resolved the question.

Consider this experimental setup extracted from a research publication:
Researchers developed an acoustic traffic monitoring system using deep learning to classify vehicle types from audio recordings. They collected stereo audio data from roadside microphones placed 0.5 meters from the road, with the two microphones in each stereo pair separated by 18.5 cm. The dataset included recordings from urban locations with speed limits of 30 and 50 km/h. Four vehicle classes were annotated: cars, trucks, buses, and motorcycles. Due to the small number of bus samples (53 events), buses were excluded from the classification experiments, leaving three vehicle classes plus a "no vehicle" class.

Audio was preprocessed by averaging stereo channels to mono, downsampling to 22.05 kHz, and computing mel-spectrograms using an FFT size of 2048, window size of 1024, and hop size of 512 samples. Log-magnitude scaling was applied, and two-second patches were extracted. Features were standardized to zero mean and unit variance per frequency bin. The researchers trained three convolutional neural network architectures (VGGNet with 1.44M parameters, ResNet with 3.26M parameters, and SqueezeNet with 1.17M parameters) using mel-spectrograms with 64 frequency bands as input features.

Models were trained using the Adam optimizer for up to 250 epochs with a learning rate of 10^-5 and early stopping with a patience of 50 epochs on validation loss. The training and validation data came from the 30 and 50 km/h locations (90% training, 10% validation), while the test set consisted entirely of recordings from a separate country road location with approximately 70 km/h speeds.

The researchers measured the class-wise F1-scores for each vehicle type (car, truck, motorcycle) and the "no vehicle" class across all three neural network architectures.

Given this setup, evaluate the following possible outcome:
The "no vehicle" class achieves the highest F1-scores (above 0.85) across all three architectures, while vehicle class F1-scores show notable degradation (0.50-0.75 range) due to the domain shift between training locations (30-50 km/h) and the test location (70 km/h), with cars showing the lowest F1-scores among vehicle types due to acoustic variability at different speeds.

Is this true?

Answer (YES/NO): NO